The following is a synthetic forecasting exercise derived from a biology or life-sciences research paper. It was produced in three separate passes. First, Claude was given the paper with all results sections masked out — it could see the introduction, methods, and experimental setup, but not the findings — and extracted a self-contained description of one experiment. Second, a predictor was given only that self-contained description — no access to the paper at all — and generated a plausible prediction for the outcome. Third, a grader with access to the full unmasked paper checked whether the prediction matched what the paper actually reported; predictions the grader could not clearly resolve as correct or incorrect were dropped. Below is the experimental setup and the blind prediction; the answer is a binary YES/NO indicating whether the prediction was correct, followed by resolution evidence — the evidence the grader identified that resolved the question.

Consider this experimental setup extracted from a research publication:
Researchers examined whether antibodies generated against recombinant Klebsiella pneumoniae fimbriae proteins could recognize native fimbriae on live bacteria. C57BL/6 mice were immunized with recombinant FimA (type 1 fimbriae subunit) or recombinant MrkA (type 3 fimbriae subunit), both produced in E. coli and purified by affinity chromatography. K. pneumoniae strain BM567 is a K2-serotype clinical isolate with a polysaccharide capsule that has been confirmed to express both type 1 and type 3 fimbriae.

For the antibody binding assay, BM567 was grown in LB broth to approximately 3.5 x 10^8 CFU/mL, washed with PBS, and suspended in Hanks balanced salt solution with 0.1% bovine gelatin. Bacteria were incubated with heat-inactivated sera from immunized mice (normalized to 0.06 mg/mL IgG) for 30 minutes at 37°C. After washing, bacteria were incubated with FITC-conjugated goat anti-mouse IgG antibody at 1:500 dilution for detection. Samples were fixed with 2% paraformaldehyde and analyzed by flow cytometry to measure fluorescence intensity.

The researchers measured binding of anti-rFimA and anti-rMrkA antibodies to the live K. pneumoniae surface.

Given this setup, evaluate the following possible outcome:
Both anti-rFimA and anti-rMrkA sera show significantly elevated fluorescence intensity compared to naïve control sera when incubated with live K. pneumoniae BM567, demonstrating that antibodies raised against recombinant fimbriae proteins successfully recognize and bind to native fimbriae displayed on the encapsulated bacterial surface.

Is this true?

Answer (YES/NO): YES